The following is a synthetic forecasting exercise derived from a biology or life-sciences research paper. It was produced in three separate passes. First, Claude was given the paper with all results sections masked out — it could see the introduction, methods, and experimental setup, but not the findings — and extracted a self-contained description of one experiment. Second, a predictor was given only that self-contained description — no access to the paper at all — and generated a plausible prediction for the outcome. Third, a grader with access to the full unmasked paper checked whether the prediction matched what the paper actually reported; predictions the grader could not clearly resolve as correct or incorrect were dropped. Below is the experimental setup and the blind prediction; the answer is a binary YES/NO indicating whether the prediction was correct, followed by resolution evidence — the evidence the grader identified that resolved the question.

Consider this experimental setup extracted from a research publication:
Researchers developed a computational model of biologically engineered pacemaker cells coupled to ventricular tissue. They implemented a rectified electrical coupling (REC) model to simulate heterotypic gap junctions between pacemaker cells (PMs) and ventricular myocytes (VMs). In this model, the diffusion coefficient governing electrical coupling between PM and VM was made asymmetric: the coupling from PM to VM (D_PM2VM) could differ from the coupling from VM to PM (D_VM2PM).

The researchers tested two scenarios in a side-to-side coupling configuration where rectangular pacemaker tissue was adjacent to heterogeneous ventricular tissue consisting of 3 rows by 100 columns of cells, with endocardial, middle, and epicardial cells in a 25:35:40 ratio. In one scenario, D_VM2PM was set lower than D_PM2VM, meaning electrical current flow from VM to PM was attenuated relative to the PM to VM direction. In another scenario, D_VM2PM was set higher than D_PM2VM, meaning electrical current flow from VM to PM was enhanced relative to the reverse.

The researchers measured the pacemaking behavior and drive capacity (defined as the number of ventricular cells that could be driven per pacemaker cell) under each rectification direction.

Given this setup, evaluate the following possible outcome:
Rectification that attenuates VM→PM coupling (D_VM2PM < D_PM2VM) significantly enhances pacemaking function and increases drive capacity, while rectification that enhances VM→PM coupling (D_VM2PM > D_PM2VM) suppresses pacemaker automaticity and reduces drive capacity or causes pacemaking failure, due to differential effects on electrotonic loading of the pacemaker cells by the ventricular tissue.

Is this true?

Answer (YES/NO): YES